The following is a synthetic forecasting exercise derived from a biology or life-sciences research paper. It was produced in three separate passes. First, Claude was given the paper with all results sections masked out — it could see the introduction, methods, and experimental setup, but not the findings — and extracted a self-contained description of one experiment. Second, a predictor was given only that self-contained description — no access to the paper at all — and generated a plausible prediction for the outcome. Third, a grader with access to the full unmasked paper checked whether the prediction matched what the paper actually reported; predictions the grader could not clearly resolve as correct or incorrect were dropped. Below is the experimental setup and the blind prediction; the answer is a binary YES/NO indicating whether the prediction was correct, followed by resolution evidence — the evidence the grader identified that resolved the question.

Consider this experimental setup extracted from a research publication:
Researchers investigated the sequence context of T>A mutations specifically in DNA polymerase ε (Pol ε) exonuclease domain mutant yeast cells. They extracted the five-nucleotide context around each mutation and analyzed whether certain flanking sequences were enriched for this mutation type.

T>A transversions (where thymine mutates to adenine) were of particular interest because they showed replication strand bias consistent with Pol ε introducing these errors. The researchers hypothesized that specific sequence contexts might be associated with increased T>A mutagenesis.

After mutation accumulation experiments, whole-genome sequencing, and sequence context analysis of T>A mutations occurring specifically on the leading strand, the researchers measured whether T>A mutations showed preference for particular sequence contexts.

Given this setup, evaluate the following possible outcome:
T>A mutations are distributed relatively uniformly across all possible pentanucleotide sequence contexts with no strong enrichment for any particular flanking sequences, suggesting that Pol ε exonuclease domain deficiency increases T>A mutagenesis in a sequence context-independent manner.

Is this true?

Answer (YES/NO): NO